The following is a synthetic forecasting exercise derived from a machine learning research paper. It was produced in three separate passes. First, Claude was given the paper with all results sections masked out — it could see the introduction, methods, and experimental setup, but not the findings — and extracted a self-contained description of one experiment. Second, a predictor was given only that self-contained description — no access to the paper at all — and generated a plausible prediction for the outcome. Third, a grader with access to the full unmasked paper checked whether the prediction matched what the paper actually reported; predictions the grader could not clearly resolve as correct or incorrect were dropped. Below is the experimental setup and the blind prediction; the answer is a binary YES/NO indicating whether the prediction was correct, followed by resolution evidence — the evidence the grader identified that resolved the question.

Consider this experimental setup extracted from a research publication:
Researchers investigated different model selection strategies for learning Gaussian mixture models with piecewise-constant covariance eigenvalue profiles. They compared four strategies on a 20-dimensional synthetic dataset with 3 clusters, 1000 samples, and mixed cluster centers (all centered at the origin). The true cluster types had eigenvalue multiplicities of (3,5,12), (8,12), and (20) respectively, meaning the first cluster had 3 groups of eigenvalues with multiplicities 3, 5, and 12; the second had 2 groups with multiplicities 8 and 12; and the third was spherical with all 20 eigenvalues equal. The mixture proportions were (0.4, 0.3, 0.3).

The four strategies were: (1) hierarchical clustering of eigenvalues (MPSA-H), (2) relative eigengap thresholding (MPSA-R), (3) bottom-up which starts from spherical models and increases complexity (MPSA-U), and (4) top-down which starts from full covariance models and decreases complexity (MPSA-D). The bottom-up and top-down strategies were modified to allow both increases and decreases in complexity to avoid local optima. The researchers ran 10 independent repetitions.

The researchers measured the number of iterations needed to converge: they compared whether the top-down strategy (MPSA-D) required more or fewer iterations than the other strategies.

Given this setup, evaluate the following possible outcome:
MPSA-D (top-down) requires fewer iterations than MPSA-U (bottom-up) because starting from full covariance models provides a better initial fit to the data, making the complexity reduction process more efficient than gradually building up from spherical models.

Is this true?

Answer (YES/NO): NO